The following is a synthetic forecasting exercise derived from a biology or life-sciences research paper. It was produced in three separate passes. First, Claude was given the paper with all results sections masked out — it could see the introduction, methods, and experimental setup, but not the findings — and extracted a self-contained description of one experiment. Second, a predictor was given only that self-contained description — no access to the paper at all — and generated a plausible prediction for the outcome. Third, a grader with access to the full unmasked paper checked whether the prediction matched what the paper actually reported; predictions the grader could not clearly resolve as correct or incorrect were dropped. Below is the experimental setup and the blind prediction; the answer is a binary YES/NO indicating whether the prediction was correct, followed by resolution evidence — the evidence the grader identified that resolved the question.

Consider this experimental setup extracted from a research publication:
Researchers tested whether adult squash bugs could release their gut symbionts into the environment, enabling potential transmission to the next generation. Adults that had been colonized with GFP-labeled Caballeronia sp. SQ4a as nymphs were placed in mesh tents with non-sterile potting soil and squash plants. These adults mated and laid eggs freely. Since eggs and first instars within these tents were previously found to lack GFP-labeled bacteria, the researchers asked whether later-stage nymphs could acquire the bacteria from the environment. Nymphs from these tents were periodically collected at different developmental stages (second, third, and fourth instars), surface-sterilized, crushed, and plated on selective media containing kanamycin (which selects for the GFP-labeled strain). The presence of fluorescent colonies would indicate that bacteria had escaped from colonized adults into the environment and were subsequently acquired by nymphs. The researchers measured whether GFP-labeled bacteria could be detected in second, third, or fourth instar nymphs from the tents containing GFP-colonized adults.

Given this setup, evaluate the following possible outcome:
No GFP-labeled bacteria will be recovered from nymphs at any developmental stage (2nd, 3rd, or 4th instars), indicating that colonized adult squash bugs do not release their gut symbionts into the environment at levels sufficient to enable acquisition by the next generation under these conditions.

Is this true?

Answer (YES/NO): NO